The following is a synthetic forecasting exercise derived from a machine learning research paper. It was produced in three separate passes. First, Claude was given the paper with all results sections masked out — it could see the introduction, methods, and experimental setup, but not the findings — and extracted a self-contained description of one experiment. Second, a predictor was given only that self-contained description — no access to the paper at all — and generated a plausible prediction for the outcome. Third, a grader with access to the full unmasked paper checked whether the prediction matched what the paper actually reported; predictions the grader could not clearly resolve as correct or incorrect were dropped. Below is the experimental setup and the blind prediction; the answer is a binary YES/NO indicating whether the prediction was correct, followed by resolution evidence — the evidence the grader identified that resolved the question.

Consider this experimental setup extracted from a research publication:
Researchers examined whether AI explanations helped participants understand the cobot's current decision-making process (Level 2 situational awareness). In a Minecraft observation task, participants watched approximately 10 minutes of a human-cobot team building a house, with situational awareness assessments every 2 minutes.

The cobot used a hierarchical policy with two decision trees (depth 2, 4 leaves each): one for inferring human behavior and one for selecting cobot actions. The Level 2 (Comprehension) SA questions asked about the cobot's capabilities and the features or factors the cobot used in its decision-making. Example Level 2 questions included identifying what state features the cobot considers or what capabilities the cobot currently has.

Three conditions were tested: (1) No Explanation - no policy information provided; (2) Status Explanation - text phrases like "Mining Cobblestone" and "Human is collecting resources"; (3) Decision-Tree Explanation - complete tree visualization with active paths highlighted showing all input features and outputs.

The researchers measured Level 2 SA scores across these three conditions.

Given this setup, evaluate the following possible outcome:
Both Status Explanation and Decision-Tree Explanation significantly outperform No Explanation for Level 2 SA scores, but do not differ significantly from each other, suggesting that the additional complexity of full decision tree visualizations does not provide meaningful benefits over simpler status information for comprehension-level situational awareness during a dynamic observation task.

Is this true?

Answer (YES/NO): NO